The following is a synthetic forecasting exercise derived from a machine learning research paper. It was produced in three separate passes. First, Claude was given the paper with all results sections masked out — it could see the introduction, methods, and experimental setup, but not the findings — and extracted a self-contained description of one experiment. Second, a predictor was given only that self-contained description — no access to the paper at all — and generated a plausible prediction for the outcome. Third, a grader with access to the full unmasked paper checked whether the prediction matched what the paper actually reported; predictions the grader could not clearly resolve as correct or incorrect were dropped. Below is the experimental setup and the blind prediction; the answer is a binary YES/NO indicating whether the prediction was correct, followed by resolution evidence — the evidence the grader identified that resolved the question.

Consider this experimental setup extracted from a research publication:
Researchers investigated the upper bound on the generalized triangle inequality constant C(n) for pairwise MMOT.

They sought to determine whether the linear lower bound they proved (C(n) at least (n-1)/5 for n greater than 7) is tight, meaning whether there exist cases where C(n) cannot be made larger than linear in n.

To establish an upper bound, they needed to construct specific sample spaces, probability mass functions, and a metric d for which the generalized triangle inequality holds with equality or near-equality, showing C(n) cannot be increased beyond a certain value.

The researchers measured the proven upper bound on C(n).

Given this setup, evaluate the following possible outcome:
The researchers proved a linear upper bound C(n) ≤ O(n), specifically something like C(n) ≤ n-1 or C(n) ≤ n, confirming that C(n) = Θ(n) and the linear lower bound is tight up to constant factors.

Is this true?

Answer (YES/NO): YES